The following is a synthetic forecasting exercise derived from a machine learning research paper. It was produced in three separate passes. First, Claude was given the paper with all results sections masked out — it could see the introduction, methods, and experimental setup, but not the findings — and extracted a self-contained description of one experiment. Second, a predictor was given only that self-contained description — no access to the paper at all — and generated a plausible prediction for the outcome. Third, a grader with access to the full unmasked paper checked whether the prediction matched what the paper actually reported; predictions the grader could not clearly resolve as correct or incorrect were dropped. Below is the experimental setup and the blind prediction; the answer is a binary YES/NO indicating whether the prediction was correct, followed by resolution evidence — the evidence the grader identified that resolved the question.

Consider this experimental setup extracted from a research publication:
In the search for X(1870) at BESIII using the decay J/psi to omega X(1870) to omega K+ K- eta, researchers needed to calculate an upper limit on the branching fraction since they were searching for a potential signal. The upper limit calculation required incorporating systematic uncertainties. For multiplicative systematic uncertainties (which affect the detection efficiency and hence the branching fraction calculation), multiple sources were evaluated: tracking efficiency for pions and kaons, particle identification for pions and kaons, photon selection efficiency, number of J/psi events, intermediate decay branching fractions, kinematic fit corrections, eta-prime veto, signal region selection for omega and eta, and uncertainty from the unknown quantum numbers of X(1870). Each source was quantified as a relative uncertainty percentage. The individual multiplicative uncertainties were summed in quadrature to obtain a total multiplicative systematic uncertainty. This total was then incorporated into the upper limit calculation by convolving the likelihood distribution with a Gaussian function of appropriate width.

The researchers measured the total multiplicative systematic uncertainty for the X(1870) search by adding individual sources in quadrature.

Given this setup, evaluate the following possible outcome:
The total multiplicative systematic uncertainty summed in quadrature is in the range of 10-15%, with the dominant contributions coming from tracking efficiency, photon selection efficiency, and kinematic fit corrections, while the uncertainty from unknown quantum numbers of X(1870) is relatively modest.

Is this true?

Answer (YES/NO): NO